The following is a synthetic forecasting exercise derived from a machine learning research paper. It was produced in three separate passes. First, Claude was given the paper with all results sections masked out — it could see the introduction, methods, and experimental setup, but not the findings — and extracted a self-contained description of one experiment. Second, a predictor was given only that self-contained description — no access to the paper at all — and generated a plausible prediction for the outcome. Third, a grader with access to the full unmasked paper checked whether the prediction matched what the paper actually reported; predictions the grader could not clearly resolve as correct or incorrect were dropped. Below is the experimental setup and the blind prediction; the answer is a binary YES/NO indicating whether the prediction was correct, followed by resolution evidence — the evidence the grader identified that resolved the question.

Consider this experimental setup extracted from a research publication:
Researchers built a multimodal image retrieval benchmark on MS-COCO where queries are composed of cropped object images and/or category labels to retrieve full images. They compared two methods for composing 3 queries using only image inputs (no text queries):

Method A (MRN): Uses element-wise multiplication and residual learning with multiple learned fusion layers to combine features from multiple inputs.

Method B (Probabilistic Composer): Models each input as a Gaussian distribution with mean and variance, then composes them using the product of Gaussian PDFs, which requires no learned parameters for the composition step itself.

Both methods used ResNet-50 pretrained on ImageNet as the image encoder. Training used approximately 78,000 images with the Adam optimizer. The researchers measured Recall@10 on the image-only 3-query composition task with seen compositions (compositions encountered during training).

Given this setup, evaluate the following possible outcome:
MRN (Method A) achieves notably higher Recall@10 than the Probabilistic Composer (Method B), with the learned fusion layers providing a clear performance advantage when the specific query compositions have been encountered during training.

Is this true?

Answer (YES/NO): NO